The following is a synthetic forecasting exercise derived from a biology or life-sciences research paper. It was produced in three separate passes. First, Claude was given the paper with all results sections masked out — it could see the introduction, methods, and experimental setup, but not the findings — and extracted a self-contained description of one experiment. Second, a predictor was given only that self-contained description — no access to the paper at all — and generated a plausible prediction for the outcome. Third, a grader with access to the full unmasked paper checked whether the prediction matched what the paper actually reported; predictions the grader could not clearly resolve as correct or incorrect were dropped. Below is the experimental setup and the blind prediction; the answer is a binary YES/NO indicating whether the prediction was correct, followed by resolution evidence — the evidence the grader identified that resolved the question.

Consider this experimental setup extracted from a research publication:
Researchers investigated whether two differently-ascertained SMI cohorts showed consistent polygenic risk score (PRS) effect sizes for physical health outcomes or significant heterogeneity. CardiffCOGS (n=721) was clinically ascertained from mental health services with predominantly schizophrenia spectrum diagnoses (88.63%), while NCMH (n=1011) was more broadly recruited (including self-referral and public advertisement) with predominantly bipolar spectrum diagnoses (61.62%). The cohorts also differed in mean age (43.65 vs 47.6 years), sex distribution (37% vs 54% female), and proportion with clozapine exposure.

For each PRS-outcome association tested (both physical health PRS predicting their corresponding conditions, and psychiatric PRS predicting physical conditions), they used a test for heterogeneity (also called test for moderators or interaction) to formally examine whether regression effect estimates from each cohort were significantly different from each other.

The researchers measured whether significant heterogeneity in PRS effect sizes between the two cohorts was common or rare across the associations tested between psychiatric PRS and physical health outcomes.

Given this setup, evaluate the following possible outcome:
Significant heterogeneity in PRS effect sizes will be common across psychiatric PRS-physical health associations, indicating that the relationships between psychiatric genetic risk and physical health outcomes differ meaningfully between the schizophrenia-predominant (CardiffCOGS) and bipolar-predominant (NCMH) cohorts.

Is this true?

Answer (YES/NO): NO